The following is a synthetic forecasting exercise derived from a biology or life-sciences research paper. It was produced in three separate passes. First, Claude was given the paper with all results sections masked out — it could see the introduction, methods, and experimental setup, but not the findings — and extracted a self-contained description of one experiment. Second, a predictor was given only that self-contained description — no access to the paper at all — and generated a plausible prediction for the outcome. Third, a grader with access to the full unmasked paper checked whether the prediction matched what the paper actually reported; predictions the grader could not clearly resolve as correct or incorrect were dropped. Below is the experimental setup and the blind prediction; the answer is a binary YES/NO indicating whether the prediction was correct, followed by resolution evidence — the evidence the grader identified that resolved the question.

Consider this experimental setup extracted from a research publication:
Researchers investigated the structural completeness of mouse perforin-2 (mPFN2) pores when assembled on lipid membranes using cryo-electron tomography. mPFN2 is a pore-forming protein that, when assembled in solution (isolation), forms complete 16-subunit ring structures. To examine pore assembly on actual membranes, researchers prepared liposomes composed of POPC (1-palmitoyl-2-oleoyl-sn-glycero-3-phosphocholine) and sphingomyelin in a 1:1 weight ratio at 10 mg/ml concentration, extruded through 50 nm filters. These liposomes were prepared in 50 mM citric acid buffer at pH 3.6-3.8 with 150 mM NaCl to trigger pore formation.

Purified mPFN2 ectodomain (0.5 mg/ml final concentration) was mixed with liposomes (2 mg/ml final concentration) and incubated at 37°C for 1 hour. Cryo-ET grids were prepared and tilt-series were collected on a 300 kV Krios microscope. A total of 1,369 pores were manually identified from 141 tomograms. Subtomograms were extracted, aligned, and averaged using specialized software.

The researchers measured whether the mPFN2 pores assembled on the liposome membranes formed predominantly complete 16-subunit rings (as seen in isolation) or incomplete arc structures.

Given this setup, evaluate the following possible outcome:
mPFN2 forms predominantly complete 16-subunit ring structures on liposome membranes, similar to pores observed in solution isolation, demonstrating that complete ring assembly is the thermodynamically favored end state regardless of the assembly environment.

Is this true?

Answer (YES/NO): NO